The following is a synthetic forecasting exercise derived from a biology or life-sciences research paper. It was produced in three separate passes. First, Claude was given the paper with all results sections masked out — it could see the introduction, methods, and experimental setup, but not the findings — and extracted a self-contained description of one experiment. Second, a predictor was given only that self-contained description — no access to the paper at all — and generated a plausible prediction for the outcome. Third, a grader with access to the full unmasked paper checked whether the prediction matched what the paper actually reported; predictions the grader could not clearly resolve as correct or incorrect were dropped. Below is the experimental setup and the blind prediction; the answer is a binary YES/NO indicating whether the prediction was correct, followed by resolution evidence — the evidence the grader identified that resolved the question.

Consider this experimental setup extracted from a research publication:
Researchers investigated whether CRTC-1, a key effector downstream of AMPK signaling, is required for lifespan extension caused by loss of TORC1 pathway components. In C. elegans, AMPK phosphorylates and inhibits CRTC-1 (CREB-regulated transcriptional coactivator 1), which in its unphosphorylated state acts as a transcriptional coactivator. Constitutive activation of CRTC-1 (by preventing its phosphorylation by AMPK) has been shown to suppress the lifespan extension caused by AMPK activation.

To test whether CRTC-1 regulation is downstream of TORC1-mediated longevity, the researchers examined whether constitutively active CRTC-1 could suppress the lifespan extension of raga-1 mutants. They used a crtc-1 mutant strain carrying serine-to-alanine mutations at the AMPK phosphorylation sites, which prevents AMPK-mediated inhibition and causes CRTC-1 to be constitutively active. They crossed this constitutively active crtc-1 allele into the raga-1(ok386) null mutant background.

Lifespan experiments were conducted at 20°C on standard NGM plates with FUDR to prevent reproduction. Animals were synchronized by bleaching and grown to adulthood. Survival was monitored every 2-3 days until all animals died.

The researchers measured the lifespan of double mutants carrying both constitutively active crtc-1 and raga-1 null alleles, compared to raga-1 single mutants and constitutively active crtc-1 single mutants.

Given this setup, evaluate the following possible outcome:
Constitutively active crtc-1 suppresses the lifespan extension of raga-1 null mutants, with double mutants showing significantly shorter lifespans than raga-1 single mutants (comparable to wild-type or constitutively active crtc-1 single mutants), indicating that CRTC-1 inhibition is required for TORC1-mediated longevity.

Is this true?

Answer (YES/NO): NO